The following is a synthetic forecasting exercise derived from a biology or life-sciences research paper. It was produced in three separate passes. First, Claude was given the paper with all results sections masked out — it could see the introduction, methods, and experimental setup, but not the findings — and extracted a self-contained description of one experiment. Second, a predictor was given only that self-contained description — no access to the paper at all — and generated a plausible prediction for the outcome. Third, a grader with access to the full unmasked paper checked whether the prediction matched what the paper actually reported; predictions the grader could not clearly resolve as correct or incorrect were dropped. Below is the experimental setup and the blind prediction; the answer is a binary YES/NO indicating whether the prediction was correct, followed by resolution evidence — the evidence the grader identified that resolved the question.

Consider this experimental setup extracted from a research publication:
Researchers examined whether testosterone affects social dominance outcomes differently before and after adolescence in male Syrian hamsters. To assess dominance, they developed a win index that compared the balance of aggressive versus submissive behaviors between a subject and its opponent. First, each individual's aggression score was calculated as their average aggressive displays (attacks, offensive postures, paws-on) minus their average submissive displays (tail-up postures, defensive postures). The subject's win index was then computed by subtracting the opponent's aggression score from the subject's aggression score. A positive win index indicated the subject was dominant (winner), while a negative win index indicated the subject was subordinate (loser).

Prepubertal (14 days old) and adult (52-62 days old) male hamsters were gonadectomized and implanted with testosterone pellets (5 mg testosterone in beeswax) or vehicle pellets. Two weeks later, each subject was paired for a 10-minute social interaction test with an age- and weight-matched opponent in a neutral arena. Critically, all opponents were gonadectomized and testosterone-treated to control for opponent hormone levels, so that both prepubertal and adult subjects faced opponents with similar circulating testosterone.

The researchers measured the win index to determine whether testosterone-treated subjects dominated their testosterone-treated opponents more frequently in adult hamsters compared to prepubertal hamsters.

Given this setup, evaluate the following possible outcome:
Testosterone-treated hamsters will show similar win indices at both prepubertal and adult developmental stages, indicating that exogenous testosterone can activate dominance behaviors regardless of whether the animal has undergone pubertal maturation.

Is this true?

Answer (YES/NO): NO